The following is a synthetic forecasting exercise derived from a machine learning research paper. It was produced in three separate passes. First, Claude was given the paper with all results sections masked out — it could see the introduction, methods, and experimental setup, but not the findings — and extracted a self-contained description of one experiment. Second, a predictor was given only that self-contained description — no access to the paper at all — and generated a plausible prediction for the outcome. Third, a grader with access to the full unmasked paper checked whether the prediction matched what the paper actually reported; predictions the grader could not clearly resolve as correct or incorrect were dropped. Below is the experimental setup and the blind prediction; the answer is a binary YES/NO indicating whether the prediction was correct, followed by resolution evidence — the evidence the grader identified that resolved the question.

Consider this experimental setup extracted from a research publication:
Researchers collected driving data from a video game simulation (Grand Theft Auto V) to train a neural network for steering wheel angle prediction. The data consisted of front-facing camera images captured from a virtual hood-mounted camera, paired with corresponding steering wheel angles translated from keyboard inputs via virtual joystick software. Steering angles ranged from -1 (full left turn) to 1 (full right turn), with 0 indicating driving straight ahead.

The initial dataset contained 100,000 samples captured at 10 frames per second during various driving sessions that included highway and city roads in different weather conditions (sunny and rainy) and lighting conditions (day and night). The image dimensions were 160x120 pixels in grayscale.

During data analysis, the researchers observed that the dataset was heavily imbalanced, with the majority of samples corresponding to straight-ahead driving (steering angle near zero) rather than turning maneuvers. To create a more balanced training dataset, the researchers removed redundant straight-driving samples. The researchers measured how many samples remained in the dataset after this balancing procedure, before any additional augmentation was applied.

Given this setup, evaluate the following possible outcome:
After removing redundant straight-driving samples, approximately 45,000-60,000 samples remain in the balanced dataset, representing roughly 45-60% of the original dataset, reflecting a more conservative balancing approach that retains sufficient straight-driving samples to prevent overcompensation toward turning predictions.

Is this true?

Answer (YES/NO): NO